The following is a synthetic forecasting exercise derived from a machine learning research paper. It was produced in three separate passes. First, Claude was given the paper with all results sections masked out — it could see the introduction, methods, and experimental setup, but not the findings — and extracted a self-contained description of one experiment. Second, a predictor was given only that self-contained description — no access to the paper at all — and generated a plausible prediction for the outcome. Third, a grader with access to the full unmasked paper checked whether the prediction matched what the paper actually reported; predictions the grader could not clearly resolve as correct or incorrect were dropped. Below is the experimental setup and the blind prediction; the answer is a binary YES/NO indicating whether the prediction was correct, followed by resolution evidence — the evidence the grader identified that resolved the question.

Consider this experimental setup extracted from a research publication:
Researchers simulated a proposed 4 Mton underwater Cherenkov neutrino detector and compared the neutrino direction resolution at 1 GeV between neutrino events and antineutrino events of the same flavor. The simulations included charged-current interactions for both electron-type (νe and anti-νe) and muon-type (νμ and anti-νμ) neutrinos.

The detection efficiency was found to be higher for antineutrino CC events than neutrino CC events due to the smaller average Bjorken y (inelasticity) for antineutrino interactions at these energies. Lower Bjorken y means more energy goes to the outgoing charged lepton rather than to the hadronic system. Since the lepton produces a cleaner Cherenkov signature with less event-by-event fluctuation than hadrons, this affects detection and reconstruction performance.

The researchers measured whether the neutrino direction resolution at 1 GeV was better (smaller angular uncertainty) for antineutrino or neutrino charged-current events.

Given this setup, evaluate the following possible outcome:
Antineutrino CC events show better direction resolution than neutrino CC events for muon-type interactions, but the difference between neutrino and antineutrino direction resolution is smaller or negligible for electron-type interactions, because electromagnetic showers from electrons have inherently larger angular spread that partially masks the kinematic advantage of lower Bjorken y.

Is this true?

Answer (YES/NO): NO